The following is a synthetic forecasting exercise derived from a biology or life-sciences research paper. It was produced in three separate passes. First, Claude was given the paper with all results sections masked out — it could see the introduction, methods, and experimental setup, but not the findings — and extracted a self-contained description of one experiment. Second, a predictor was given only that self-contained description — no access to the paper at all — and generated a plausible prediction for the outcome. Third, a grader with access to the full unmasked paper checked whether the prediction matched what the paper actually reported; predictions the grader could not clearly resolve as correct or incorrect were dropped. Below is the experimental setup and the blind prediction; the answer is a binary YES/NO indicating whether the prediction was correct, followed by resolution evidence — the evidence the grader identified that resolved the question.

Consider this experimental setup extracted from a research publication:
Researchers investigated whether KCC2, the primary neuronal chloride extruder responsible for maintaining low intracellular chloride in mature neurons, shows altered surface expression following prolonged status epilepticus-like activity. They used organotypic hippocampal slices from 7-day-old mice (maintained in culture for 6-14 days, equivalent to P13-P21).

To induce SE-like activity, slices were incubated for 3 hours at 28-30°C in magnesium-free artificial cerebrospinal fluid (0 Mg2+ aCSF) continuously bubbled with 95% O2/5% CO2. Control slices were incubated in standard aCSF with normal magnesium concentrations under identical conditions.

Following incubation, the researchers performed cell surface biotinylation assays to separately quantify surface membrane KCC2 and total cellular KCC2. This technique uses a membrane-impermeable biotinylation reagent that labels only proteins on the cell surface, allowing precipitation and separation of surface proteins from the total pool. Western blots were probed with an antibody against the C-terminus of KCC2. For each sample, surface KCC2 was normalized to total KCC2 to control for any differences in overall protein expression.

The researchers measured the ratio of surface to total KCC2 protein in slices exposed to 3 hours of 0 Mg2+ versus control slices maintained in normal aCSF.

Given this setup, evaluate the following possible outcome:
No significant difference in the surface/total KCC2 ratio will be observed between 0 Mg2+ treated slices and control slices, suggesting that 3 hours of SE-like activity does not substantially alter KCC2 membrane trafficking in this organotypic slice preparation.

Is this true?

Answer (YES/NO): NO